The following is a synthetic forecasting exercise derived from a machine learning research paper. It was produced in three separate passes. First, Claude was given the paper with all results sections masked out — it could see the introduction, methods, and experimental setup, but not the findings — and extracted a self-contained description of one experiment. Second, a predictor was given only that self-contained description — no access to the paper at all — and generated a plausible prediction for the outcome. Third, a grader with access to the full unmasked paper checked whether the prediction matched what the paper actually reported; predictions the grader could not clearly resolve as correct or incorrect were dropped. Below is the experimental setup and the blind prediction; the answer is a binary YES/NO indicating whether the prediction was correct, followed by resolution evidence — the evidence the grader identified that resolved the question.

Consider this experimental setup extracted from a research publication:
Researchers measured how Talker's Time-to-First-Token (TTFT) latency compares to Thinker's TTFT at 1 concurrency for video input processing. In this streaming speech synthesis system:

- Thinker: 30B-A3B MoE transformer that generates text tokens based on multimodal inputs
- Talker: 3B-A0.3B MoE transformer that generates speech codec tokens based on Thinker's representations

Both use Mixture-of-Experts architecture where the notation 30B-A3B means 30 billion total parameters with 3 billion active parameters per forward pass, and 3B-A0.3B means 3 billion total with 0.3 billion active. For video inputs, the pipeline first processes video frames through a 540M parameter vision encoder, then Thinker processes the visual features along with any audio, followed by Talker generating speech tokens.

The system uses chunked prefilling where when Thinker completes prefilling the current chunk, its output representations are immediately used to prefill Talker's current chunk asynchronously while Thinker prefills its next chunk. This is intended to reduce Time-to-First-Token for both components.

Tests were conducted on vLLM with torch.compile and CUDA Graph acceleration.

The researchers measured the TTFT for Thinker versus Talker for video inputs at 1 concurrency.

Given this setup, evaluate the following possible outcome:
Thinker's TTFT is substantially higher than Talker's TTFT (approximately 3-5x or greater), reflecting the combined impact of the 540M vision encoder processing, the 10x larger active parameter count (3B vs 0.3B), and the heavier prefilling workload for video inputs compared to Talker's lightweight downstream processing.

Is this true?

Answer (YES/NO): NO